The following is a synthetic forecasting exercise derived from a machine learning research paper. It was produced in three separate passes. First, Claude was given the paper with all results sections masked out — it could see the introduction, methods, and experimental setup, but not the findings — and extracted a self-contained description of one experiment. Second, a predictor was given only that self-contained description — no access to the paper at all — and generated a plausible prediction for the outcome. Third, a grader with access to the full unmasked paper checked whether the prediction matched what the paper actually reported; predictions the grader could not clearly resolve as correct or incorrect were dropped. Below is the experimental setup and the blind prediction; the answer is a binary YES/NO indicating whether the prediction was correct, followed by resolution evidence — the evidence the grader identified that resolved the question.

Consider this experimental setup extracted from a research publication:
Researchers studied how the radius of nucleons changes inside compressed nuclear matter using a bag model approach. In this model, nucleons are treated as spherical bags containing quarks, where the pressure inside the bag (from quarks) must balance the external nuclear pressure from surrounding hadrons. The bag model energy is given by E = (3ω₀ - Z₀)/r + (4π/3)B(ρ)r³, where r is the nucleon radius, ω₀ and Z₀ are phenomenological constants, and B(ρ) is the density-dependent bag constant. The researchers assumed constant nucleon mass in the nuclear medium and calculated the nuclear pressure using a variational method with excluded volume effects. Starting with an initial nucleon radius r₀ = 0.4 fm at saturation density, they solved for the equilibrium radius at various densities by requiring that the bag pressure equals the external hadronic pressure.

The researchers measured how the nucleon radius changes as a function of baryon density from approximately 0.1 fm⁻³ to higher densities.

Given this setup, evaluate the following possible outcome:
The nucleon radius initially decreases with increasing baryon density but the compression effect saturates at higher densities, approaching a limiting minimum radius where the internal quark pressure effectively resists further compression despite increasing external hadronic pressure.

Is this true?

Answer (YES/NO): NO